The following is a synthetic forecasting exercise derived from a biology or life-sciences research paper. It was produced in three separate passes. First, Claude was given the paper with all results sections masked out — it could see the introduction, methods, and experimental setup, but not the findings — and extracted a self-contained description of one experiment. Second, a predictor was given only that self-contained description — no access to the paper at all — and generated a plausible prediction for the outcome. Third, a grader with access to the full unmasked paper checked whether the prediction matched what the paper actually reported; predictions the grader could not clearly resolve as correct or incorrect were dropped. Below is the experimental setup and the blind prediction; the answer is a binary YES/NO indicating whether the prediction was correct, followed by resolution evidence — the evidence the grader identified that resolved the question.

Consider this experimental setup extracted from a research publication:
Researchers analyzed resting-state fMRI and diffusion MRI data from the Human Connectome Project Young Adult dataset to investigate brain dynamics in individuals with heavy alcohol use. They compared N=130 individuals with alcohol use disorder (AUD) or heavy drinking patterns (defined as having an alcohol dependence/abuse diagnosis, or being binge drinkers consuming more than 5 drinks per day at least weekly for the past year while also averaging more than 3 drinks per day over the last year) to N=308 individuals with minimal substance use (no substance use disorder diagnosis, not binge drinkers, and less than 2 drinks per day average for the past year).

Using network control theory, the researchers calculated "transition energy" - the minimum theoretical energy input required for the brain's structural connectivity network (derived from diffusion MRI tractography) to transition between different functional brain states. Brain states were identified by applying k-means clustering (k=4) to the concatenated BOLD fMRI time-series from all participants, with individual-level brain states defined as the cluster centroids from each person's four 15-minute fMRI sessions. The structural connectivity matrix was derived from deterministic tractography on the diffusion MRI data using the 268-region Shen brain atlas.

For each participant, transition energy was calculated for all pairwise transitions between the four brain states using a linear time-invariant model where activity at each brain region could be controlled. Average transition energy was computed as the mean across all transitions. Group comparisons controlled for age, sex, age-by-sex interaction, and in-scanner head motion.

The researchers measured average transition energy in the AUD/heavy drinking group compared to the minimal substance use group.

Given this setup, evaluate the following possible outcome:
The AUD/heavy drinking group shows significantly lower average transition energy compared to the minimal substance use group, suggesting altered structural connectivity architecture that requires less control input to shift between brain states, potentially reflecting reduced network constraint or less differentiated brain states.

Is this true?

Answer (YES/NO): NO